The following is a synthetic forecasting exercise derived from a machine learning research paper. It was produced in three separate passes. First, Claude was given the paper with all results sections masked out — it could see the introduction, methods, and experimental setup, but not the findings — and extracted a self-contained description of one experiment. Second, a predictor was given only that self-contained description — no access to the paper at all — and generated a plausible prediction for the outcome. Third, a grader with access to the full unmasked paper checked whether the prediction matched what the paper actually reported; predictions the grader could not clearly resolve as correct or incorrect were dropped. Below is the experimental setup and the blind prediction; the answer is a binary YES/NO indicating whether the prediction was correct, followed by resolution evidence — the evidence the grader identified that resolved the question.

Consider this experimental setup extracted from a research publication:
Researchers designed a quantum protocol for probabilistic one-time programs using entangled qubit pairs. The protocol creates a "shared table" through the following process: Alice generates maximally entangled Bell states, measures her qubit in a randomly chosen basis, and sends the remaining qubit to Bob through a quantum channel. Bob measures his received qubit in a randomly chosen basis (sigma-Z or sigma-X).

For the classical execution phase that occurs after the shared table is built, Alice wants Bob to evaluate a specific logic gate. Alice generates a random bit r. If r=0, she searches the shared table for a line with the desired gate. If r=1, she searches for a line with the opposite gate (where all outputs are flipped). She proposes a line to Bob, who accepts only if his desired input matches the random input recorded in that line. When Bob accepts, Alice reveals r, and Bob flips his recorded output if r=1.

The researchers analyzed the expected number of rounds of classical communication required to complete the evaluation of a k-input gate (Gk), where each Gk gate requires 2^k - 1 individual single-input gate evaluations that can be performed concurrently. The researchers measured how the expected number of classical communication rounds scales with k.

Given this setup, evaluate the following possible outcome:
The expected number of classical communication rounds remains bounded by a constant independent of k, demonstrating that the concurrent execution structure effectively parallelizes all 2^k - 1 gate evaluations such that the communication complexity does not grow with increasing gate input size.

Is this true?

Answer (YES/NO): NO